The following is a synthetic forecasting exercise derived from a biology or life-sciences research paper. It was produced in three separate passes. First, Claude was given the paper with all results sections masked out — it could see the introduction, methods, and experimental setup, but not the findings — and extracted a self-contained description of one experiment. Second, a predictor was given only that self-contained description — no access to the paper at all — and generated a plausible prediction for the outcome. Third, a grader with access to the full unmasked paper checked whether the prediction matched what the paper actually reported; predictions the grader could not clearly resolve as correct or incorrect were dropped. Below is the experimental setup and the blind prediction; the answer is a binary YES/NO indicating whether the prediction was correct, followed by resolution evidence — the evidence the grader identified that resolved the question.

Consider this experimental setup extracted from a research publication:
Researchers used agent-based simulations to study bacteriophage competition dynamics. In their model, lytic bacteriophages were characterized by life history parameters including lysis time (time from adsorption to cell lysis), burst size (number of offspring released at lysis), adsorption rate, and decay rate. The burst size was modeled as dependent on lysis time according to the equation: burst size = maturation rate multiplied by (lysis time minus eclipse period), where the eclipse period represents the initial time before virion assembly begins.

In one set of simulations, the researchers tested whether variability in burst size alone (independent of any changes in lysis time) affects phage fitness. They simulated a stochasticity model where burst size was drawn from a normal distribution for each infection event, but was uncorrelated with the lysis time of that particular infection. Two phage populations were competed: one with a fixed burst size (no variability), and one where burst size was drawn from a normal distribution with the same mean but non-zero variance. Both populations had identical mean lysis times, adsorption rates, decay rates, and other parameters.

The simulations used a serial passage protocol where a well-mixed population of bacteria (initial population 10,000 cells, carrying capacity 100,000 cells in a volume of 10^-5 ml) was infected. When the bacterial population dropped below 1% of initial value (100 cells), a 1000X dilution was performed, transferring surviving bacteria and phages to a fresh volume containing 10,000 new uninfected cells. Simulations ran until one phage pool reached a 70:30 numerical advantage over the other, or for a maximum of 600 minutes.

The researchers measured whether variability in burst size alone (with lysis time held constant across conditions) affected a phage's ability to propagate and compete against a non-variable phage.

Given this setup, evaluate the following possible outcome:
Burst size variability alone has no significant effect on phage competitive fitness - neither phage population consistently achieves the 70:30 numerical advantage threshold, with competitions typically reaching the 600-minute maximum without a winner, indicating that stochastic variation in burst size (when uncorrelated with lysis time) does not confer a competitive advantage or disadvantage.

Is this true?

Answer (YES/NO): YES